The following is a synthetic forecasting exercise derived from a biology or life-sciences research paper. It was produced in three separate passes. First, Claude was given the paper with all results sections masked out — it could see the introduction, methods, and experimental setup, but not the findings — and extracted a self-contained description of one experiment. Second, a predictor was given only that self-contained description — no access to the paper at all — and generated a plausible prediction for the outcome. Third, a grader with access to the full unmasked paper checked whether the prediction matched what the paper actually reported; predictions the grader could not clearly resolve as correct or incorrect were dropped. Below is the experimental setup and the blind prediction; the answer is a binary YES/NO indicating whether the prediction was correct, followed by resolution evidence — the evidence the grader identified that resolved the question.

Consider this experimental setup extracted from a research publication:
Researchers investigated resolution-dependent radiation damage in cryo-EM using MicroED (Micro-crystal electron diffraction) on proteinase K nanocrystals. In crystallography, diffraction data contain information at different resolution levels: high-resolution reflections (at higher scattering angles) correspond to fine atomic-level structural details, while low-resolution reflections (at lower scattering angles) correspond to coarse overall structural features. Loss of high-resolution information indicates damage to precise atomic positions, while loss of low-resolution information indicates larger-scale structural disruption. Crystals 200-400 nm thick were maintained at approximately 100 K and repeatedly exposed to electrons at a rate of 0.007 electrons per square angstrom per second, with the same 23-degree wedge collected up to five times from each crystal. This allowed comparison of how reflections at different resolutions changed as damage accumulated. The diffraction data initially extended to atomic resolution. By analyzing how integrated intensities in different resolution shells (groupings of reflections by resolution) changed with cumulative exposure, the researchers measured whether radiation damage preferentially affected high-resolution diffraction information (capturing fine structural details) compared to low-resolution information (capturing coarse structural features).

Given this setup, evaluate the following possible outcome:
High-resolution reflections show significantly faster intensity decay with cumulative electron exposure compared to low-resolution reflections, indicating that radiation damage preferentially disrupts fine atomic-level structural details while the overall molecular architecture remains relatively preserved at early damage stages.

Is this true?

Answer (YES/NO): YES